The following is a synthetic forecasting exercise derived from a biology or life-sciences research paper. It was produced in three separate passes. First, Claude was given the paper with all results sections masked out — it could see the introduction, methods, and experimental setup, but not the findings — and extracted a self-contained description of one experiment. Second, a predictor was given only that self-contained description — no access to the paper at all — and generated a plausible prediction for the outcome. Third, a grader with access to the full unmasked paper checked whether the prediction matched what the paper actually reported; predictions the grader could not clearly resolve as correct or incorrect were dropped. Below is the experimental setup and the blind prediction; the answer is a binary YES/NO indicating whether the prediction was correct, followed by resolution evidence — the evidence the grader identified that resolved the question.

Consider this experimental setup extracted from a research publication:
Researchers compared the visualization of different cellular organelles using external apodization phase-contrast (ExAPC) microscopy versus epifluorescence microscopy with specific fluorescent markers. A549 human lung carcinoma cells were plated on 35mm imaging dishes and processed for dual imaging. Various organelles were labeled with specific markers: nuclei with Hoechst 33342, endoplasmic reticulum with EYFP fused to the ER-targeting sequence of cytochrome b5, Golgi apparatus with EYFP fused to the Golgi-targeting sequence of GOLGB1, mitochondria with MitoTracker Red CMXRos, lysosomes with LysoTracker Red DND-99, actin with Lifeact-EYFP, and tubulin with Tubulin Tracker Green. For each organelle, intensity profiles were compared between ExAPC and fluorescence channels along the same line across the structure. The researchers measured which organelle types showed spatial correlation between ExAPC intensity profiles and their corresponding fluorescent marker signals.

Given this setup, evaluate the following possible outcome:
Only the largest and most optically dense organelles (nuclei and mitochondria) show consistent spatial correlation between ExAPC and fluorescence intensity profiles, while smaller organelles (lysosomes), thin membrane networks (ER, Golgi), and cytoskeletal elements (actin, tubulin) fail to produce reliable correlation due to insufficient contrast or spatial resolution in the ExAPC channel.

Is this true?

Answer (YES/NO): NO